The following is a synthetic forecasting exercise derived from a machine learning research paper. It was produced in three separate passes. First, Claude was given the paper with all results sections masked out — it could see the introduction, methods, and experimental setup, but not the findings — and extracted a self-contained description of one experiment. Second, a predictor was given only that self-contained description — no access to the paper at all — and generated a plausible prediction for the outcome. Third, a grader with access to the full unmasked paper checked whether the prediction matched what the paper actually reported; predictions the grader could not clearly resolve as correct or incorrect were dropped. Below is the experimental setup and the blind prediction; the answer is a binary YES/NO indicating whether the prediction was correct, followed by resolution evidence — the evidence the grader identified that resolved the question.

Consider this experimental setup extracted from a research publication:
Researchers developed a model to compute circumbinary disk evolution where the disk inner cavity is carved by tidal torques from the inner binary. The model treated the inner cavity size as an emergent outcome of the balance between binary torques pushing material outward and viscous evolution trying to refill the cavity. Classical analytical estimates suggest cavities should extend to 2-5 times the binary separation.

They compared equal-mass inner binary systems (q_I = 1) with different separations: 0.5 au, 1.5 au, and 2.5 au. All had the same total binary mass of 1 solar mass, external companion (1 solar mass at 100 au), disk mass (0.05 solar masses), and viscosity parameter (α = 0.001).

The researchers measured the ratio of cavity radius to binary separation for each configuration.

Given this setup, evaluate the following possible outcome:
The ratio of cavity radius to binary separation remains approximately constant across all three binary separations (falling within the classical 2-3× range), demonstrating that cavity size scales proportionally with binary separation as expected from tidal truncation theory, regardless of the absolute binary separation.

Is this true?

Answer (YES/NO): NO